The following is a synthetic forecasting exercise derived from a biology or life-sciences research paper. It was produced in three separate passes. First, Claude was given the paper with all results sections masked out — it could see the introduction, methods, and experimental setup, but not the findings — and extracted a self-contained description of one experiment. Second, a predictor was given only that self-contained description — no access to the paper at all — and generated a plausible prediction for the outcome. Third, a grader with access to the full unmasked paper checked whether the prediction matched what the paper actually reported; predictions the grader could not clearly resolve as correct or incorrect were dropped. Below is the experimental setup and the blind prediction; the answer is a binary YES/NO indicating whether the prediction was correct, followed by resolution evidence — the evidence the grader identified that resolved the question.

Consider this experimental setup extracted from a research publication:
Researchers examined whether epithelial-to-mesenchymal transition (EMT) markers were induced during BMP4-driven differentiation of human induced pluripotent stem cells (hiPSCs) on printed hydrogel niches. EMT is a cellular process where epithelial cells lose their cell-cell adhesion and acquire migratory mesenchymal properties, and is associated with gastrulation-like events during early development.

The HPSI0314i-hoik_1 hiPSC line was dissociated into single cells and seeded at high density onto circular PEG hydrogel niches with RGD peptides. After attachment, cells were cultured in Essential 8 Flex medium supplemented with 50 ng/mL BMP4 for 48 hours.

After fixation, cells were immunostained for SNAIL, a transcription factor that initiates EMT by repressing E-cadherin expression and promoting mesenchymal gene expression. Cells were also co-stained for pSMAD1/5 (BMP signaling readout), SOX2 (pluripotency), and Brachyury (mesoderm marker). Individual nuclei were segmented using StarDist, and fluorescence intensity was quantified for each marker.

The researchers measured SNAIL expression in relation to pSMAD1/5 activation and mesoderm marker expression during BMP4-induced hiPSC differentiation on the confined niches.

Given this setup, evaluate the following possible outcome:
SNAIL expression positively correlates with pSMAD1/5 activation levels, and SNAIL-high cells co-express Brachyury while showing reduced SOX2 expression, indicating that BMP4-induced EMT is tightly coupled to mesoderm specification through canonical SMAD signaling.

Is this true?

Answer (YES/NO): YES